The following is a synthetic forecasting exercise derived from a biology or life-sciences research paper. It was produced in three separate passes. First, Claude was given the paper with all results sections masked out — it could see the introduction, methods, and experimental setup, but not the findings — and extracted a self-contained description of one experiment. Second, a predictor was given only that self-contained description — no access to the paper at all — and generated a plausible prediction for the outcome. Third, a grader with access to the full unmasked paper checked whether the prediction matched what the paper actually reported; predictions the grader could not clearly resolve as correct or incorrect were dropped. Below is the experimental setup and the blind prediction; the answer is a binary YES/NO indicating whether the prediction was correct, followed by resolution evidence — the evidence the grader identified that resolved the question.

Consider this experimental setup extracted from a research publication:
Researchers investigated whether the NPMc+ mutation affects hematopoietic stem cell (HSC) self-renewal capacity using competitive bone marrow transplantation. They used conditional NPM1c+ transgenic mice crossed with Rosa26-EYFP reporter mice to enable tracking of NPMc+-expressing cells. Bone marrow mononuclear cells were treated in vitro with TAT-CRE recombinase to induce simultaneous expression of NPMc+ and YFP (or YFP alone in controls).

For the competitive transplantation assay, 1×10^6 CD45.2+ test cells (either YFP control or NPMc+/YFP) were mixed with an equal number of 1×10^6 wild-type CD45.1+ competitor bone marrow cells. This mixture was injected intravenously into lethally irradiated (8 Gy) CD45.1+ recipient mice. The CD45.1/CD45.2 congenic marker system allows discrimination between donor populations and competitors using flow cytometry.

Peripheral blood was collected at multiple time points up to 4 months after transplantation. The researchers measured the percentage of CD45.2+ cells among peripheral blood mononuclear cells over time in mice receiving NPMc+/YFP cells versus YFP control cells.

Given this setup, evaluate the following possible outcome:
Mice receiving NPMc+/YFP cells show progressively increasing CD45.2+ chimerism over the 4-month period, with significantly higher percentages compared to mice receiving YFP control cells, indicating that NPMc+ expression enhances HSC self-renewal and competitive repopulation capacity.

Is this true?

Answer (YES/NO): YES